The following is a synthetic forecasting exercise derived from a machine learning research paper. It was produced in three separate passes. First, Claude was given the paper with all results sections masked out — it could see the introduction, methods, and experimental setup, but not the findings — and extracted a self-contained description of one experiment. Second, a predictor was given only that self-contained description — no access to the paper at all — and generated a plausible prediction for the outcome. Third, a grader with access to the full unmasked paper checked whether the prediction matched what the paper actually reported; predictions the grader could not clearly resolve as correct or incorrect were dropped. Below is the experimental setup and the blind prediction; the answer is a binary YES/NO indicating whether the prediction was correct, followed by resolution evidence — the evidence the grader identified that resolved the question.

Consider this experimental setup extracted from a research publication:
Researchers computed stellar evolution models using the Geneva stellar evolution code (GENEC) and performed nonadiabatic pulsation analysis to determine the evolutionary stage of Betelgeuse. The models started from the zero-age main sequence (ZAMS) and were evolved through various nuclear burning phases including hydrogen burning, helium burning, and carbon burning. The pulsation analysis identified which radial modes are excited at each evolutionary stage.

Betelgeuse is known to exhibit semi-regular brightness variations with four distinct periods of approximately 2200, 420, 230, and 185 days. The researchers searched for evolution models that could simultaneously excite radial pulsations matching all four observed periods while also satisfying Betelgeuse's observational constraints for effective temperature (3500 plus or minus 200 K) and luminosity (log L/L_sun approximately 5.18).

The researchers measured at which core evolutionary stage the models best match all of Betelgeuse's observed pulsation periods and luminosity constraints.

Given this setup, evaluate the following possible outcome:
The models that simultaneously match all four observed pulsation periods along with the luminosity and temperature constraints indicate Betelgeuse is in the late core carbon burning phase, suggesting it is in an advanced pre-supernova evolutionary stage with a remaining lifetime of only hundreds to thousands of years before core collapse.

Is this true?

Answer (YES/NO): YES